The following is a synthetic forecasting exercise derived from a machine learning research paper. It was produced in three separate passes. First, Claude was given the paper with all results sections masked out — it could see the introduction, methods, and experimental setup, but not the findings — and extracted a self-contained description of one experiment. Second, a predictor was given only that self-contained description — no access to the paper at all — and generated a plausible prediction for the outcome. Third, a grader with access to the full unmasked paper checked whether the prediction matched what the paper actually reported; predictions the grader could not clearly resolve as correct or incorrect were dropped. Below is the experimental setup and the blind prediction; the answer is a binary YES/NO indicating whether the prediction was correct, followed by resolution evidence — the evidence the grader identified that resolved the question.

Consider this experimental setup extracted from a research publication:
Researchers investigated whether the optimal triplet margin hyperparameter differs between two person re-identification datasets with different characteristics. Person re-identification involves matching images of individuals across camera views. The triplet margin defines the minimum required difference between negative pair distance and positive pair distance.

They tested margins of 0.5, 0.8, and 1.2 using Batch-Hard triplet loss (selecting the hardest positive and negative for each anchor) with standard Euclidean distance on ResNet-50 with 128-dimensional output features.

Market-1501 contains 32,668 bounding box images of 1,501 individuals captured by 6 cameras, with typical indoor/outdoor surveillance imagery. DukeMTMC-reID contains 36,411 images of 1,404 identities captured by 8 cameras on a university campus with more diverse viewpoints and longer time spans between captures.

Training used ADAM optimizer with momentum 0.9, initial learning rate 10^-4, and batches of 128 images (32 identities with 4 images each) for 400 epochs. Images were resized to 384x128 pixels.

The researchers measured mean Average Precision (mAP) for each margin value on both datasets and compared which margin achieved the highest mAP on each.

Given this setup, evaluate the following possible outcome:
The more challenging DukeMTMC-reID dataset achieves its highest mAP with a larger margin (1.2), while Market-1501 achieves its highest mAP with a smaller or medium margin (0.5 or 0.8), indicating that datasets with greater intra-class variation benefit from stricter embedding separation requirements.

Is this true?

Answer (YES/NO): NO